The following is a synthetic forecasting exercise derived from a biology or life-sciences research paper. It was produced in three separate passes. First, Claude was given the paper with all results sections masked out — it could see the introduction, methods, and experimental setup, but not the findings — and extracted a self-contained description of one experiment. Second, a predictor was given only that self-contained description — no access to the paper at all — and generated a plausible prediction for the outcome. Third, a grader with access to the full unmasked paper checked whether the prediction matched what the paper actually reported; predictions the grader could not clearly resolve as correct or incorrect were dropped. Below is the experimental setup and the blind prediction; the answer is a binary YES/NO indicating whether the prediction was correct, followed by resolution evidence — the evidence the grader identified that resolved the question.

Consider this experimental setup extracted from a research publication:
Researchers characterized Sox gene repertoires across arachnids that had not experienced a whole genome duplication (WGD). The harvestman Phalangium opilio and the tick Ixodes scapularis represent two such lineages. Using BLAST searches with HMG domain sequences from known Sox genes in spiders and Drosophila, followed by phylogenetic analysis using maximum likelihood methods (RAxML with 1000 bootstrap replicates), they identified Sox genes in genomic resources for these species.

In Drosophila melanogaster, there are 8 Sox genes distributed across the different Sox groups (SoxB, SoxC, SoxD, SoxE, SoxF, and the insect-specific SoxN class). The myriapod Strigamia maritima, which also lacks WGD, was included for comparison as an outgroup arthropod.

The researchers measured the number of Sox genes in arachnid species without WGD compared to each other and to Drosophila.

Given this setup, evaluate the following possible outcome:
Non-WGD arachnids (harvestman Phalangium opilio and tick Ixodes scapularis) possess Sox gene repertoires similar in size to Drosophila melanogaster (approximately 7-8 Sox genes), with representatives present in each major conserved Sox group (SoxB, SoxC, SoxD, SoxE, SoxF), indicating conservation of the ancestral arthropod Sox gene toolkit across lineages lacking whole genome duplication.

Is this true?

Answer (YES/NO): NO